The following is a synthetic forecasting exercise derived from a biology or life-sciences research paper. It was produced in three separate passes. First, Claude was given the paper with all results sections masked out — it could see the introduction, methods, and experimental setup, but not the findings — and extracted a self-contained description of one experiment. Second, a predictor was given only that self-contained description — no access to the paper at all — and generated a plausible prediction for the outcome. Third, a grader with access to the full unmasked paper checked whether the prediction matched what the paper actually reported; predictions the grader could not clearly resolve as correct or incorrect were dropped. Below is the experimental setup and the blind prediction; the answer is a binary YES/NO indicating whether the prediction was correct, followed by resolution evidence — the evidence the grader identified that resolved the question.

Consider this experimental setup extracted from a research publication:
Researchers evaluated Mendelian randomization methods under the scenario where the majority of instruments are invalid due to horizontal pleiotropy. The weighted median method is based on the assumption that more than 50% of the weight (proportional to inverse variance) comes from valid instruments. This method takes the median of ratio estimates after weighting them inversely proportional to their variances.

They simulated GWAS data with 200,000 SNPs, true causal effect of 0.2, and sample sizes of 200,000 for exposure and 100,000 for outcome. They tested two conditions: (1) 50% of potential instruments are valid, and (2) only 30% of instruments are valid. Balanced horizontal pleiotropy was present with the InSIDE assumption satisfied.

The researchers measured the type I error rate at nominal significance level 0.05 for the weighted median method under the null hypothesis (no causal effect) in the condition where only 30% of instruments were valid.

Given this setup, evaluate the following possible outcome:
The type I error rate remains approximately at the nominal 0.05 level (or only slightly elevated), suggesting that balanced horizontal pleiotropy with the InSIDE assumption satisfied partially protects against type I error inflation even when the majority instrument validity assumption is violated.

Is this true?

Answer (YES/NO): YES